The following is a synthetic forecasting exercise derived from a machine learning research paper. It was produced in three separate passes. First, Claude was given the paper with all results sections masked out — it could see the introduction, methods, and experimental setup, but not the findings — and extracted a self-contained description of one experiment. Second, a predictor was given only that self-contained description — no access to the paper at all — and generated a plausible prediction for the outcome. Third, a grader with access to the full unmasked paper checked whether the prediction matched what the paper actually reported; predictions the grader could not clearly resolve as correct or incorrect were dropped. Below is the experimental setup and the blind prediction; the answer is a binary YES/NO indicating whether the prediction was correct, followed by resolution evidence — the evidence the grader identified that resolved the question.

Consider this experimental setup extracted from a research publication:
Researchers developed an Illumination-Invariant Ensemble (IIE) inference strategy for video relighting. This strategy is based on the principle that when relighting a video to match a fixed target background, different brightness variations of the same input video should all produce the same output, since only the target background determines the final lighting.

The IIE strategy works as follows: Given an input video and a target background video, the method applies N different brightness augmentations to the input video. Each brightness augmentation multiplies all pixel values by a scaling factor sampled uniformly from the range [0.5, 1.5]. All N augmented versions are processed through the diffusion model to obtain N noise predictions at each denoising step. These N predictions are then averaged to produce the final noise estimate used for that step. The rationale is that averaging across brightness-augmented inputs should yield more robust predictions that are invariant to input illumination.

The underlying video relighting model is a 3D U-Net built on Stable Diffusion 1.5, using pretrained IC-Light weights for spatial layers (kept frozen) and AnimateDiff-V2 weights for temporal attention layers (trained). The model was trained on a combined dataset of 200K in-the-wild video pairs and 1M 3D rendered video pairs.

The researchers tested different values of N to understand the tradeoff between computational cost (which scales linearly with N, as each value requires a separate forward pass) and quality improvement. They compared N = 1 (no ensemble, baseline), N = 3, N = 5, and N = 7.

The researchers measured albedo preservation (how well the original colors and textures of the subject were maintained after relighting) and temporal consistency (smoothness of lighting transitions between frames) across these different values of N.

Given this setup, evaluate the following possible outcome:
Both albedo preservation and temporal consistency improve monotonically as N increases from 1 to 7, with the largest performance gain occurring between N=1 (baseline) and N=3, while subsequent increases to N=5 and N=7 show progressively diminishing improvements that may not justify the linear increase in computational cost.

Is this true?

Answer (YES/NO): NO